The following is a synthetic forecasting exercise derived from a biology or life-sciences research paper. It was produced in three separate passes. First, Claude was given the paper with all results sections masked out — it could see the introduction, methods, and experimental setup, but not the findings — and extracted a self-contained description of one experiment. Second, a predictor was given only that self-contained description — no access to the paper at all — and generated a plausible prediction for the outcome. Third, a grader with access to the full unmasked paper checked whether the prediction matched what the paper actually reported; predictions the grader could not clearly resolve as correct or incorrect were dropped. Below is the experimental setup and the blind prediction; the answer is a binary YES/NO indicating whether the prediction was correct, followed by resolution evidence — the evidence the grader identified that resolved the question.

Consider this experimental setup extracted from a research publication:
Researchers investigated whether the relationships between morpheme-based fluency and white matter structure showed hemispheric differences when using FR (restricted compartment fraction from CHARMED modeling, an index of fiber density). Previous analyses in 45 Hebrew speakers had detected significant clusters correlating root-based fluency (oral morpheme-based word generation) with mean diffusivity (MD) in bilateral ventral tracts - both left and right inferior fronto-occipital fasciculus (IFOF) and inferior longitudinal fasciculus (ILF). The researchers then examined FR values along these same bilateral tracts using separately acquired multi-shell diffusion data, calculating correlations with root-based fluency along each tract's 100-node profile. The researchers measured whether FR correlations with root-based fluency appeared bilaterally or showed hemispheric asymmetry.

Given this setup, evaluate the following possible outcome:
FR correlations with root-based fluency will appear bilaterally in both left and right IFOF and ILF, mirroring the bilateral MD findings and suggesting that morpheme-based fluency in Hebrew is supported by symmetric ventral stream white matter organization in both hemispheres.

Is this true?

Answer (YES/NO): NO